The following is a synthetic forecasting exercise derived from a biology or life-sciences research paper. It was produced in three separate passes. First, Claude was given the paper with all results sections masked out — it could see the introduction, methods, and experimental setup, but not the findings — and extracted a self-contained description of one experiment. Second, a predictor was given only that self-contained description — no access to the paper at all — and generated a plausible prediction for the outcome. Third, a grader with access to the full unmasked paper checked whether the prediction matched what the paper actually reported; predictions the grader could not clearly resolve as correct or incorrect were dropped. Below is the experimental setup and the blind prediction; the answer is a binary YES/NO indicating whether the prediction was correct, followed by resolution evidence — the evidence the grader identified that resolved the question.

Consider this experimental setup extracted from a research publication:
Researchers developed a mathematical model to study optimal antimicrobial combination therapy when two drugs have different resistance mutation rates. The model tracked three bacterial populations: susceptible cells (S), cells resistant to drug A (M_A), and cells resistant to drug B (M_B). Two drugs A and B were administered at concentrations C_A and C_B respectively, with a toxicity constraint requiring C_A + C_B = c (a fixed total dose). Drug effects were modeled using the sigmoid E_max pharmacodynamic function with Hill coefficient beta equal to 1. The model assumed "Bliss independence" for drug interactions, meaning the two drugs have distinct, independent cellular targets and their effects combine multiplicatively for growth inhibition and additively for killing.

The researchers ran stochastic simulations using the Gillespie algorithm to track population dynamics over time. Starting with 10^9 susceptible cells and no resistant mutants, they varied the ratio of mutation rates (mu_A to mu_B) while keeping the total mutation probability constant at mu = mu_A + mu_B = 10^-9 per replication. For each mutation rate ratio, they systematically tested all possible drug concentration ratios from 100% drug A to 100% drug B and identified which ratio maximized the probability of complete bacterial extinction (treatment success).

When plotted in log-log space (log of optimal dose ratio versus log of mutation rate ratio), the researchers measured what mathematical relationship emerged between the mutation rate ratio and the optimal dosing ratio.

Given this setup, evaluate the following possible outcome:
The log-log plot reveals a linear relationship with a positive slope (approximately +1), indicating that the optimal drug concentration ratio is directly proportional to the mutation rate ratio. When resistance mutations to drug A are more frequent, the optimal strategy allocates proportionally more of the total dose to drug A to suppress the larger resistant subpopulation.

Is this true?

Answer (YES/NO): NO